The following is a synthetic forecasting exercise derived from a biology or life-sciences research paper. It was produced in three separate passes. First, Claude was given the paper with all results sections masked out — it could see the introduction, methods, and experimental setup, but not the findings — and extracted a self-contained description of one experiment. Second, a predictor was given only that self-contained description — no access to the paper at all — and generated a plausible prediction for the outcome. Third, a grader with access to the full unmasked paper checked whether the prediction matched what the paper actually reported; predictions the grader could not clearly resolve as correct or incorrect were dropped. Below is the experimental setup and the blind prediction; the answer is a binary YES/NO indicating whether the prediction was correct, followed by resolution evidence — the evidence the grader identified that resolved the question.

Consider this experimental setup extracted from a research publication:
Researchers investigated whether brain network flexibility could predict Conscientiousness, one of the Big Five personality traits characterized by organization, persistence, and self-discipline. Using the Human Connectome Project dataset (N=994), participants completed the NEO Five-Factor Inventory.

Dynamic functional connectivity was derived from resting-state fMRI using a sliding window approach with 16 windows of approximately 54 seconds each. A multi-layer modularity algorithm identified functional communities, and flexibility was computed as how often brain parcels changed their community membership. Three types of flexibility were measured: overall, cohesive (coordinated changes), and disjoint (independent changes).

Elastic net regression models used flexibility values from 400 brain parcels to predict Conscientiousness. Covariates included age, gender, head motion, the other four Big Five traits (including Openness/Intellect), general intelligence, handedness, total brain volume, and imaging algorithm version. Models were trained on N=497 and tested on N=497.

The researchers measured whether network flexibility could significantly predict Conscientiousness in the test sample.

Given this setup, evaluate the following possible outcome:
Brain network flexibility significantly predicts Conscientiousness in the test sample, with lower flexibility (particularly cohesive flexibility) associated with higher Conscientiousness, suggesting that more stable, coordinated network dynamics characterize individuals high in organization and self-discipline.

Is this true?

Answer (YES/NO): NO